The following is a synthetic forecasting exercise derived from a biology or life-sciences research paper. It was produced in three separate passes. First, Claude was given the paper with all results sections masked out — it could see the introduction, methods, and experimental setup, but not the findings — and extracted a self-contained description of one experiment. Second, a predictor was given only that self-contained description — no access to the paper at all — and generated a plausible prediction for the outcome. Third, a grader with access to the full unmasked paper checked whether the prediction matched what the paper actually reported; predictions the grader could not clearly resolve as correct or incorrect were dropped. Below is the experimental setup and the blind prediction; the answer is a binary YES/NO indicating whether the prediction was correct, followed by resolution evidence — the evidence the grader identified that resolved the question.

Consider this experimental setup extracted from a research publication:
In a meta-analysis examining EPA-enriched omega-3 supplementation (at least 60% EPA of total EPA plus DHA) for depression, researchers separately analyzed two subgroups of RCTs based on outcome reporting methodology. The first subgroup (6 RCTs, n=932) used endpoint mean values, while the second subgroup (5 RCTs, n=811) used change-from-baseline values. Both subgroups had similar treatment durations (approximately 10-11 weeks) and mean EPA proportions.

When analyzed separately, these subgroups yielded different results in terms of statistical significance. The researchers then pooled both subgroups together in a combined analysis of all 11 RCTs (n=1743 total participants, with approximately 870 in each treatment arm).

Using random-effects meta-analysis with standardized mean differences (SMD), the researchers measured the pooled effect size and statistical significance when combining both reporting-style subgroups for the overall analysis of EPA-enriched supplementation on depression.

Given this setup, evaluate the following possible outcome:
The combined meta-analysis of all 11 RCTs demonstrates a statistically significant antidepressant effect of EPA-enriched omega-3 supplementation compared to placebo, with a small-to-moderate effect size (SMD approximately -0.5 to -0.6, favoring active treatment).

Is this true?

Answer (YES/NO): NO